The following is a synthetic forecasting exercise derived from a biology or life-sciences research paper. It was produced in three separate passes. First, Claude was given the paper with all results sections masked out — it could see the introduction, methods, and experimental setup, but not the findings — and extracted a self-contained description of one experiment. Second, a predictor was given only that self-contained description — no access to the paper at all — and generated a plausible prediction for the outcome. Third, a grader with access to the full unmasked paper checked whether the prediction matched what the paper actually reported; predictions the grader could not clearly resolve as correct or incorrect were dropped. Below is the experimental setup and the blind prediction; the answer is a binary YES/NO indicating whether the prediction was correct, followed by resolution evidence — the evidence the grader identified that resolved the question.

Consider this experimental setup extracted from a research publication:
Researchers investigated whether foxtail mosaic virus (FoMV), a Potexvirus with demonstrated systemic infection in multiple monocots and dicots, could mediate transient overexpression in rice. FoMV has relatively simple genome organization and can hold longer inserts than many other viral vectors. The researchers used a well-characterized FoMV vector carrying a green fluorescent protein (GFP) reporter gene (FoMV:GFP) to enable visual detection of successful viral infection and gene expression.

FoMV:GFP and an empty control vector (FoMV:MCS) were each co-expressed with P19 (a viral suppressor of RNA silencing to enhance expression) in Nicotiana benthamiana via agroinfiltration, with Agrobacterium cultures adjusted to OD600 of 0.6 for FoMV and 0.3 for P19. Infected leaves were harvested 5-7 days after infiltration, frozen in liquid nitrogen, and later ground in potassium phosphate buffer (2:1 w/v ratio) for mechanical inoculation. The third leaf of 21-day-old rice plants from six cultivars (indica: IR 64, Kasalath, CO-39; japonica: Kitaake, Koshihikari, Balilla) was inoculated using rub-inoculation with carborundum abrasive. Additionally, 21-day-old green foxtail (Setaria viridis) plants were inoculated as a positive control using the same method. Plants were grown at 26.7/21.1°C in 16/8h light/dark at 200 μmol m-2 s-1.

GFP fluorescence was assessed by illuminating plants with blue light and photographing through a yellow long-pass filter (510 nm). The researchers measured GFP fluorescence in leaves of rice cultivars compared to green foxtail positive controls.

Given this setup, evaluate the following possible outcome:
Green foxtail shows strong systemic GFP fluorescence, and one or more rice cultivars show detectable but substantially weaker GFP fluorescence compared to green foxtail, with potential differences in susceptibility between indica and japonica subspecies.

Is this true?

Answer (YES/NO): NO